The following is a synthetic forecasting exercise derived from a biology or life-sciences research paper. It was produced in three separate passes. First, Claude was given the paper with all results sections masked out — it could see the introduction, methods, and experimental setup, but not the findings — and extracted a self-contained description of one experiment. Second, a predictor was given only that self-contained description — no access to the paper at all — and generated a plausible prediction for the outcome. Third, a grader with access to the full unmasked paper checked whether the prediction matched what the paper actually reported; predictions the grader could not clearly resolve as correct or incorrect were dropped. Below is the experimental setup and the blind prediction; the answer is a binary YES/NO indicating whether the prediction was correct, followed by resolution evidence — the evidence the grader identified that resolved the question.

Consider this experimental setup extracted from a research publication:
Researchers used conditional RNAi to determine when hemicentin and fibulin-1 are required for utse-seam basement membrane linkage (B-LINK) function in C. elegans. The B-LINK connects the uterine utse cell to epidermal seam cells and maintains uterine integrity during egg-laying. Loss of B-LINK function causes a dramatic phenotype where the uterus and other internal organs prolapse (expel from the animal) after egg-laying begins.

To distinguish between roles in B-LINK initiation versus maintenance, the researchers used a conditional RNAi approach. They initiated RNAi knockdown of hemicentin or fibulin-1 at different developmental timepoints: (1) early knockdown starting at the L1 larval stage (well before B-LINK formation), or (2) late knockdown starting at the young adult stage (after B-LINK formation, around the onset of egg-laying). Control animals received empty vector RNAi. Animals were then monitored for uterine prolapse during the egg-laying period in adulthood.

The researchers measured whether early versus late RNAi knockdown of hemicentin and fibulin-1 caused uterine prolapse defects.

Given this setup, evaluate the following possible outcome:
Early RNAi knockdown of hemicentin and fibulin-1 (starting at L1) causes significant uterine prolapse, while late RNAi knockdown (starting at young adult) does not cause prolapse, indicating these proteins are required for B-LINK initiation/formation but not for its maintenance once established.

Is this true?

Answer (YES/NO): YES